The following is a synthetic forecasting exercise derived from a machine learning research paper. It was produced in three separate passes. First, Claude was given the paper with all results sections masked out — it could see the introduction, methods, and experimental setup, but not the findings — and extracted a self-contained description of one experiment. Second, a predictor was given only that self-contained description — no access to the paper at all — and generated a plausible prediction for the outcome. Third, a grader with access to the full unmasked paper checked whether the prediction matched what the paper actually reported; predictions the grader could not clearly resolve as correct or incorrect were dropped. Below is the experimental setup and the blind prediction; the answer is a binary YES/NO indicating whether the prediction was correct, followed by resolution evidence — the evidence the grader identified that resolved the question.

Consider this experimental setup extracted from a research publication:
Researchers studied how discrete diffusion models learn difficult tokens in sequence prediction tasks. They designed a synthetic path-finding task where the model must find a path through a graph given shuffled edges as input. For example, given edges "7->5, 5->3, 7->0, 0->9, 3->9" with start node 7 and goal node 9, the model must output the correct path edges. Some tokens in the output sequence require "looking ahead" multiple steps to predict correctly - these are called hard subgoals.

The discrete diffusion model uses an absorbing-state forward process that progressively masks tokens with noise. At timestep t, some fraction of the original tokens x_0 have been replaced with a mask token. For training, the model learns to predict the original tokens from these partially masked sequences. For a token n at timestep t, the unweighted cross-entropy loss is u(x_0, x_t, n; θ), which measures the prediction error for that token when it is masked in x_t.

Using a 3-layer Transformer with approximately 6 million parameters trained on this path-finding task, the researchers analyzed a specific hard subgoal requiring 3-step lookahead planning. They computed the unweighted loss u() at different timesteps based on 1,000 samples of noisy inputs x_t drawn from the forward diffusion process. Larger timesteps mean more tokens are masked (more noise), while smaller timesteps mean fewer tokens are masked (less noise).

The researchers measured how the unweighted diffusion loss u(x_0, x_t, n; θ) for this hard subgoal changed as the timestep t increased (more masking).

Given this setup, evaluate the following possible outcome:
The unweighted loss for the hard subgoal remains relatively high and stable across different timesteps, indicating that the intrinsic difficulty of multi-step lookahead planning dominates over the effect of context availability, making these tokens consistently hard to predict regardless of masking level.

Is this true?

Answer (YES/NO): NO